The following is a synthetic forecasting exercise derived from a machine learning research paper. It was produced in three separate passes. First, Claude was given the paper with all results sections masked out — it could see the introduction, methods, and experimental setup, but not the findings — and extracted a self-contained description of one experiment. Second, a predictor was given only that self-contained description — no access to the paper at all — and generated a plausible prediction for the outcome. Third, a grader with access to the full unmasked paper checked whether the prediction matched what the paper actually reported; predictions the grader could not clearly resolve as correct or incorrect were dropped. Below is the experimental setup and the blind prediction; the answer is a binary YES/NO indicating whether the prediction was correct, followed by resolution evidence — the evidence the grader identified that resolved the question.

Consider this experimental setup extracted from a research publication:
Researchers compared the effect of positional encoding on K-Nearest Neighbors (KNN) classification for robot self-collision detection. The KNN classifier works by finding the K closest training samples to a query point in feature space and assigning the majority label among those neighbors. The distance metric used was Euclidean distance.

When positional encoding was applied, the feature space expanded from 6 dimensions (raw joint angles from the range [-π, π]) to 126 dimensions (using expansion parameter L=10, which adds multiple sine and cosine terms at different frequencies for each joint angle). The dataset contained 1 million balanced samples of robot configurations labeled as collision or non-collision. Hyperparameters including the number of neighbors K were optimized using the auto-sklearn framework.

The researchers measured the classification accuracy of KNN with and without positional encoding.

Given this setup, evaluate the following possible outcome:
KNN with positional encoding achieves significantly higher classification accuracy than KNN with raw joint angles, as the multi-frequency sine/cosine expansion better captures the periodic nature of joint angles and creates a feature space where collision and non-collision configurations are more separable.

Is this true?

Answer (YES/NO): NO